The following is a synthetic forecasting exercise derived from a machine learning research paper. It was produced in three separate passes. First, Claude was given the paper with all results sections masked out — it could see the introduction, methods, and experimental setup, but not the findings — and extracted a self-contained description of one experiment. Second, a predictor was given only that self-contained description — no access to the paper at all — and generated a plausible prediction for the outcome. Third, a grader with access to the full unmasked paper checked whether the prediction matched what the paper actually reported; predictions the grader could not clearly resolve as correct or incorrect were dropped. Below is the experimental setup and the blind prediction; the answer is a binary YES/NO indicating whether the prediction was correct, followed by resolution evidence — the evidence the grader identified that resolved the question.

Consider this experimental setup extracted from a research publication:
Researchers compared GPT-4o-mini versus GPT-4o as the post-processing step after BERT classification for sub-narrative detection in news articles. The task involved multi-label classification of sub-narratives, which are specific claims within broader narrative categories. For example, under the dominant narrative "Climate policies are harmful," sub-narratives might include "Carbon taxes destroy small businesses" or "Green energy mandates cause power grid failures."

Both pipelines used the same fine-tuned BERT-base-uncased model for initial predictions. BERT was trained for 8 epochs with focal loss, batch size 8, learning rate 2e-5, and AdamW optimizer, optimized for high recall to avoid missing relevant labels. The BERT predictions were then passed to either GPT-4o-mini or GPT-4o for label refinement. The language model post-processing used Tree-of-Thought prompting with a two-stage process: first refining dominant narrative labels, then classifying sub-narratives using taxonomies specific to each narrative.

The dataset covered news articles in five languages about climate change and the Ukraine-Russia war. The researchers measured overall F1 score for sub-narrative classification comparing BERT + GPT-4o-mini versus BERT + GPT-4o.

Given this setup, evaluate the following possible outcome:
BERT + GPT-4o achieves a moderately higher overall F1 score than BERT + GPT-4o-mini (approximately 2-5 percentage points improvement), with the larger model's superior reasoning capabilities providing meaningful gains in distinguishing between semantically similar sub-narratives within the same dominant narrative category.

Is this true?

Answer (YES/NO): NO